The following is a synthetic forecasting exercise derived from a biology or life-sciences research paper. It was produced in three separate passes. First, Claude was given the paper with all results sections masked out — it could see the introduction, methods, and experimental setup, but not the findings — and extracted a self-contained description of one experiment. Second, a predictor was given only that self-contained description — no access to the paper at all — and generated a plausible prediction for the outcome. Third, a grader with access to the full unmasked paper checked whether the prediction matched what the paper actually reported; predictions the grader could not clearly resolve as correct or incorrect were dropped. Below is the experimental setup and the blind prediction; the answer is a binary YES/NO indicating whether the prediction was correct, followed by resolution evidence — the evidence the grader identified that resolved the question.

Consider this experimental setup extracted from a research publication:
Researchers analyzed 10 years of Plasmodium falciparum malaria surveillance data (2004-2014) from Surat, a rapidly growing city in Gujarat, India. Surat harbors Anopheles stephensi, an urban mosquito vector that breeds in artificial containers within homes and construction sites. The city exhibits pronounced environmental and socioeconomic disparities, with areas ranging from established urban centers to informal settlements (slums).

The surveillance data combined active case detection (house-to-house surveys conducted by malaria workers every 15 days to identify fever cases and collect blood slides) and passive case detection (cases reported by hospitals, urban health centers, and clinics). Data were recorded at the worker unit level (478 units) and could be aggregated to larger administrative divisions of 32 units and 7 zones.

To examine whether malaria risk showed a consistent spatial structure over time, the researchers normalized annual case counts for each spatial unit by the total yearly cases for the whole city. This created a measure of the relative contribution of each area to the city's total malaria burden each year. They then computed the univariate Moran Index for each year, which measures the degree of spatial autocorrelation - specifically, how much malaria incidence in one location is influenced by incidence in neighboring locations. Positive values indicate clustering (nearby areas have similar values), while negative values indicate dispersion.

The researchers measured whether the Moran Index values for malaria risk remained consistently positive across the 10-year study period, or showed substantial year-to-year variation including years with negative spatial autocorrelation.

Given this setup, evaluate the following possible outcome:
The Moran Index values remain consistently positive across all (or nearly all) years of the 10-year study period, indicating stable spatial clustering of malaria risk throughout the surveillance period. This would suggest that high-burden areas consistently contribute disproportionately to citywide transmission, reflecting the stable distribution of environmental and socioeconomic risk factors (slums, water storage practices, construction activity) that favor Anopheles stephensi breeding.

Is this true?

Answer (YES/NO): YES